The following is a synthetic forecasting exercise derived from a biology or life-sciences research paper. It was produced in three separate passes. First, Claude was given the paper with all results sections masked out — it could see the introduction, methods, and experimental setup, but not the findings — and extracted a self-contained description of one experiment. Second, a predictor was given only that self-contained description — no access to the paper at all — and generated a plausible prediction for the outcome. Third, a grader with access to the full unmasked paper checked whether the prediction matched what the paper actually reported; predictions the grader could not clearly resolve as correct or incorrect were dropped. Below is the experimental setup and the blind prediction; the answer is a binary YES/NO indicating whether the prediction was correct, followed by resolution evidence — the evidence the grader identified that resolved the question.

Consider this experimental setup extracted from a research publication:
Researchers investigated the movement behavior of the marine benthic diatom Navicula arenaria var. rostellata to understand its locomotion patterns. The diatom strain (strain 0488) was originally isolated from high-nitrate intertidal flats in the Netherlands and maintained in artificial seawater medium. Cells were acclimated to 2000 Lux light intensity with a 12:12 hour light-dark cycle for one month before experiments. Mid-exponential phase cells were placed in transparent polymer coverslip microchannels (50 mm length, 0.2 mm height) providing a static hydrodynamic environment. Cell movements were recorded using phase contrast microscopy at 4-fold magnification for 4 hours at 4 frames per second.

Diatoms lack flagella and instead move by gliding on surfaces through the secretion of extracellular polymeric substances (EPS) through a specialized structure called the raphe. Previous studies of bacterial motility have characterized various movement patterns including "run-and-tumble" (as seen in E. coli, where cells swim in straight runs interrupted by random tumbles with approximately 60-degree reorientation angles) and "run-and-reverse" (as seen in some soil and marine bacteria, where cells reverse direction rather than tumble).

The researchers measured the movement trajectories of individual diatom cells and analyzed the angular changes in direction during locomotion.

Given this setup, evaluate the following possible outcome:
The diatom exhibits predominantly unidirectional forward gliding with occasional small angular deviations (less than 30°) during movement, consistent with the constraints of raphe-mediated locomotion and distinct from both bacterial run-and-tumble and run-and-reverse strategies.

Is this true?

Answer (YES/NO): NO